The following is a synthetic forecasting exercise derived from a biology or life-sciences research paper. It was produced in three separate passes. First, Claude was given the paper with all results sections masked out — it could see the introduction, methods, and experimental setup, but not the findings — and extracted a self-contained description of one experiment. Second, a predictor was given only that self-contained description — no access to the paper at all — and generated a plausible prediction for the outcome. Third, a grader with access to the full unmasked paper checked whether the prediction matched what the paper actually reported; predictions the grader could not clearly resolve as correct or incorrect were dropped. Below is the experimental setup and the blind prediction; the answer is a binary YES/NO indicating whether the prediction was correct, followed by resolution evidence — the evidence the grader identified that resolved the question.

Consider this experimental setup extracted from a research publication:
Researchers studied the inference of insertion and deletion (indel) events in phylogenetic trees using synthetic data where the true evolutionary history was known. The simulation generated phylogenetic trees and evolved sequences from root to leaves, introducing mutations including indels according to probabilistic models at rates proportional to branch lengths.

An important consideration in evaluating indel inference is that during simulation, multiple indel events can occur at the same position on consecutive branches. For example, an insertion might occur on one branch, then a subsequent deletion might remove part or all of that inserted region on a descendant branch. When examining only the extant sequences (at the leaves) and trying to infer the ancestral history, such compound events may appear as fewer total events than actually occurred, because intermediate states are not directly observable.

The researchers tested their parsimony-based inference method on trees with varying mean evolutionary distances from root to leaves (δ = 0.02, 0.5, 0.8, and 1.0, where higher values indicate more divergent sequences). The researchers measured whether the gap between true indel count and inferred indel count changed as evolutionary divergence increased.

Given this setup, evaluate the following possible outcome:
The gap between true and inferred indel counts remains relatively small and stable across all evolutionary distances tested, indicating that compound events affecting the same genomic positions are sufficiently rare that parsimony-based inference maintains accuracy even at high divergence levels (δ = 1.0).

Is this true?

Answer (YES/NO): NO